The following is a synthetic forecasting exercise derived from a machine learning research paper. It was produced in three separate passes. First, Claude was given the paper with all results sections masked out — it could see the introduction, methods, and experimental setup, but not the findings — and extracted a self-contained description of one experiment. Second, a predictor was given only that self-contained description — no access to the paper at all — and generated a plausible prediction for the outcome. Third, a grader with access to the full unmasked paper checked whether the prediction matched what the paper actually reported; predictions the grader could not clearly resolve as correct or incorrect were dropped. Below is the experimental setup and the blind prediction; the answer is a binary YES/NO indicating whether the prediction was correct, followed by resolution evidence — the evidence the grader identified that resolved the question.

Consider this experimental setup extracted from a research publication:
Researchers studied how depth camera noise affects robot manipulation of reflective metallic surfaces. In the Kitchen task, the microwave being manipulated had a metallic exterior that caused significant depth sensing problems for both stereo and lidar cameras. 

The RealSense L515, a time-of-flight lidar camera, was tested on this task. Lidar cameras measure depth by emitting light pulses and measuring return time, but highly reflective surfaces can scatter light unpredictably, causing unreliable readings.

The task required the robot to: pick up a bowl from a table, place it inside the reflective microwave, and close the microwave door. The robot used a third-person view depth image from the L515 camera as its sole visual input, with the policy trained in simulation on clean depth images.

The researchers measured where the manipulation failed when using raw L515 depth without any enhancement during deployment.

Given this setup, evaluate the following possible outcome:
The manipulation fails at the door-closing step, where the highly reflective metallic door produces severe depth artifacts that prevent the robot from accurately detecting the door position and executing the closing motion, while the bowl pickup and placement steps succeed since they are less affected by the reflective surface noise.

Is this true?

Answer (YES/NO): NO